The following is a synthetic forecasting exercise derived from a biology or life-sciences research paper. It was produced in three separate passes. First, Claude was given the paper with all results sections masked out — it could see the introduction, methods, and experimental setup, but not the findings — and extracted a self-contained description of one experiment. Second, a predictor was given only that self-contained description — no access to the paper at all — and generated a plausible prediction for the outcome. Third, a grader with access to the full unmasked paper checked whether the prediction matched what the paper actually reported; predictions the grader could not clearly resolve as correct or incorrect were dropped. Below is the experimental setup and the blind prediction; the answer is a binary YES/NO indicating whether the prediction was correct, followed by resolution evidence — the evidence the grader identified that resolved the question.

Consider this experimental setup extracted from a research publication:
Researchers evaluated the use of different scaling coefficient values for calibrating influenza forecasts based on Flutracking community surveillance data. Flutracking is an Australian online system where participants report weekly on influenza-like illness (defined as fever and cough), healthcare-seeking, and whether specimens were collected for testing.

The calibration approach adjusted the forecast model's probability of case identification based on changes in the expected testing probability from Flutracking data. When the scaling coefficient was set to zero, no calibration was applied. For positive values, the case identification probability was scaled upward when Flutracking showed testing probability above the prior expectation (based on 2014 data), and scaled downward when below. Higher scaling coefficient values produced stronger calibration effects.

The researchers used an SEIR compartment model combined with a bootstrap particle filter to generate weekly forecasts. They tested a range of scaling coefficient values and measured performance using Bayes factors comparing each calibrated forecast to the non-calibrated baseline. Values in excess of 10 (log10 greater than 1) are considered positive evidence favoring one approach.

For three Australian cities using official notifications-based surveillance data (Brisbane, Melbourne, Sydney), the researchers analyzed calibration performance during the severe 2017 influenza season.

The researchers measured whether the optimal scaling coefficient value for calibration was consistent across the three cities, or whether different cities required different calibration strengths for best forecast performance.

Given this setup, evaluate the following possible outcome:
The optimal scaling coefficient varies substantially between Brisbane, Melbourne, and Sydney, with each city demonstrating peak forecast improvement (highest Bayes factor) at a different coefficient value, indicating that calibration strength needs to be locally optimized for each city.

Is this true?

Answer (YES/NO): NO